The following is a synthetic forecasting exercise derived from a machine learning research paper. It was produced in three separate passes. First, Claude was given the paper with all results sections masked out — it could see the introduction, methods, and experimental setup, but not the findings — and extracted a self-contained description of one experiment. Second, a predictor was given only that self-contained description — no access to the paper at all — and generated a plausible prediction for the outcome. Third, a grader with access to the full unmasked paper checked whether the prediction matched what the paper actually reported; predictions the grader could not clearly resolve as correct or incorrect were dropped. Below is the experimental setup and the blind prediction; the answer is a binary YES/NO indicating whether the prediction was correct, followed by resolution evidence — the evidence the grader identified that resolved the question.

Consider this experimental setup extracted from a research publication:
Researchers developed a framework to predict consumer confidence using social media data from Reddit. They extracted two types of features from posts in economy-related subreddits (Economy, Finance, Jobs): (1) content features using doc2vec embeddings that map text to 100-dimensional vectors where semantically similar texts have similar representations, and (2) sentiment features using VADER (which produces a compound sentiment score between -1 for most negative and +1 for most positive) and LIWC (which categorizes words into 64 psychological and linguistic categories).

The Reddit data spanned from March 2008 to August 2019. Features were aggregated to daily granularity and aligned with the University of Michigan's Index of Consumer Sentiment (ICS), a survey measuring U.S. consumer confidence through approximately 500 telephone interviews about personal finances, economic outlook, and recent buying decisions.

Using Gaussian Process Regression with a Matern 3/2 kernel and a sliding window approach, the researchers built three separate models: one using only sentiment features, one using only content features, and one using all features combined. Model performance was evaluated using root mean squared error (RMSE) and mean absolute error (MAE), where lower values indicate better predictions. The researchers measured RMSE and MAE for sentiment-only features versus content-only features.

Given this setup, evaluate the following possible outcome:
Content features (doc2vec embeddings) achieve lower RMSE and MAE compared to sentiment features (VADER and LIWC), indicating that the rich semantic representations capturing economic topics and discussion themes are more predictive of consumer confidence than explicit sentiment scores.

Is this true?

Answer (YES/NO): YES